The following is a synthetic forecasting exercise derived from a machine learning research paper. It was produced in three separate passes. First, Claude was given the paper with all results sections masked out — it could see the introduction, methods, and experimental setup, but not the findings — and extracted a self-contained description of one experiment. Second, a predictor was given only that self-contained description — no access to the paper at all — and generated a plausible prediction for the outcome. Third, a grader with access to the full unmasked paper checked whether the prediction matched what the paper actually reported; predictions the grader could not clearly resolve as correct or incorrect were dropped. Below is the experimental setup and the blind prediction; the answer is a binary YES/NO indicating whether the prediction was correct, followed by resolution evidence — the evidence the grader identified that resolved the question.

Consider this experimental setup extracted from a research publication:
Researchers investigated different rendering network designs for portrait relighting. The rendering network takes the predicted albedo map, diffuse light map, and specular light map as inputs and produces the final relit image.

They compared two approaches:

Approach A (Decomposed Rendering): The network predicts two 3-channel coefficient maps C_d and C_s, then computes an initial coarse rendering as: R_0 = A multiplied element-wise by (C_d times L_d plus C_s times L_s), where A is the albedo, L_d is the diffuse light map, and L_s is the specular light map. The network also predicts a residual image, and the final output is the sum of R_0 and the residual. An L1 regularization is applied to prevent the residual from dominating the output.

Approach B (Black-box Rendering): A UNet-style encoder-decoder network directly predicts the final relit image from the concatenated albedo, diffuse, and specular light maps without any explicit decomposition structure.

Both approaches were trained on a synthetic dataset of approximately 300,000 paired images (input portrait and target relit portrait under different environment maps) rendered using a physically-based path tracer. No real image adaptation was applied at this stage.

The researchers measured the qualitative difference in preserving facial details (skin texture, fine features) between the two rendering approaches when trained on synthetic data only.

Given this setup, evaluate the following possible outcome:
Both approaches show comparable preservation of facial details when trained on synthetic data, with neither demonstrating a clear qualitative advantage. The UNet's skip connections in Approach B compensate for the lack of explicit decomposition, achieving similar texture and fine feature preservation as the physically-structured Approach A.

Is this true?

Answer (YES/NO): YES